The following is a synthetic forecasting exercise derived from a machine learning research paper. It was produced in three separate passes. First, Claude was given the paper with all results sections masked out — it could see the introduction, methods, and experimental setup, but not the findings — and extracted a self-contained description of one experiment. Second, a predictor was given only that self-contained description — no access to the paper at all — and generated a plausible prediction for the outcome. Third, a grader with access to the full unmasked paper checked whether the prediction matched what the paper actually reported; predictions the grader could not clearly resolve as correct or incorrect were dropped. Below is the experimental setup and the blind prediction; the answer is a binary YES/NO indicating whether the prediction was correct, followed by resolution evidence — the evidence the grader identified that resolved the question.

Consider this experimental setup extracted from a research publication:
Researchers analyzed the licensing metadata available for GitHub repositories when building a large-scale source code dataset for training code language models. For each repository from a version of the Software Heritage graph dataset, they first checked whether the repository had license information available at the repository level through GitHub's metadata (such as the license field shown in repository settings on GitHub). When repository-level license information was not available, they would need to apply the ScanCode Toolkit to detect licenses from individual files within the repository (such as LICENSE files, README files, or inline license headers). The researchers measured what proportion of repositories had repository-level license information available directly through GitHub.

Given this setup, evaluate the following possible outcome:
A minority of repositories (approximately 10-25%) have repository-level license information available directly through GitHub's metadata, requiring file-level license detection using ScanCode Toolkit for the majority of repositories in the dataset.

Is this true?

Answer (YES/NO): NO